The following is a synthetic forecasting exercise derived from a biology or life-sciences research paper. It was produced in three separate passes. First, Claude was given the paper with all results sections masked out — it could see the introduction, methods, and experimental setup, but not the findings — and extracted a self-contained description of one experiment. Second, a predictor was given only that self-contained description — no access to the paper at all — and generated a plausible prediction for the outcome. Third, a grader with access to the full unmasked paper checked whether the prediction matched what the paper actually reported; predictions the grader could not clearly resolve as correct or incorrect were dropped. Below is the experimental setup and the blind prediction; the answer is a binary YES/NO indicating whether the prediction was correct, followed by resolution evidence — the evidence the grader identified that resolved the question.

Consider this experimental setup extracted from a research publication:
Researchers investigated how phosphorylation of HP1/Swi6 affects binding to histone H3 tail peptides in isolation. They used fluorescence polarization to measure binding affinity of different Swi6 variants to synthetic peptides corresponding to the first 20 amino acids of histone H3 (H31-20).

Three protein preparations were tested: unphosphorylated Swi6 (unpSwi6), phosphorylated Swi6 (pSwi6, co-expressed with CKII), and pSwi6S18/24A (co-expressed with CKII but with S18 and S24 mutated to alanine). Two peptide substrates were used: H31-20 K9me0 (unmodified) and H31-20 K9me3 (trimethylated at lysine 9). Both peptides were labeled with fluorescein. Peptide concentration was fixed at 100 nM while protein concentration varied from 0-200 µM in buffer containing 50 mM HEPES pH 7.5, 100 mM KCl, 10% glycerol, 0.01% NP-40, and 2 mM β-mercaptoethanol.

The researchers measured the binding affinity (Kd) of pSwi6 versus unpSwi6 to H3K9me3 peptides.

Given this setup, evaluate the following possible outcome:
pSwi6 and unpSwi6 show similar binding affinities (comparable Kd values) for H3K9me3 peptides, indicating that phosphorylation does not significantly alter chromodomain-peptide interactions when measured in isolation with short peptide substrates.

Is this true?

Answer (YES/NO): NO